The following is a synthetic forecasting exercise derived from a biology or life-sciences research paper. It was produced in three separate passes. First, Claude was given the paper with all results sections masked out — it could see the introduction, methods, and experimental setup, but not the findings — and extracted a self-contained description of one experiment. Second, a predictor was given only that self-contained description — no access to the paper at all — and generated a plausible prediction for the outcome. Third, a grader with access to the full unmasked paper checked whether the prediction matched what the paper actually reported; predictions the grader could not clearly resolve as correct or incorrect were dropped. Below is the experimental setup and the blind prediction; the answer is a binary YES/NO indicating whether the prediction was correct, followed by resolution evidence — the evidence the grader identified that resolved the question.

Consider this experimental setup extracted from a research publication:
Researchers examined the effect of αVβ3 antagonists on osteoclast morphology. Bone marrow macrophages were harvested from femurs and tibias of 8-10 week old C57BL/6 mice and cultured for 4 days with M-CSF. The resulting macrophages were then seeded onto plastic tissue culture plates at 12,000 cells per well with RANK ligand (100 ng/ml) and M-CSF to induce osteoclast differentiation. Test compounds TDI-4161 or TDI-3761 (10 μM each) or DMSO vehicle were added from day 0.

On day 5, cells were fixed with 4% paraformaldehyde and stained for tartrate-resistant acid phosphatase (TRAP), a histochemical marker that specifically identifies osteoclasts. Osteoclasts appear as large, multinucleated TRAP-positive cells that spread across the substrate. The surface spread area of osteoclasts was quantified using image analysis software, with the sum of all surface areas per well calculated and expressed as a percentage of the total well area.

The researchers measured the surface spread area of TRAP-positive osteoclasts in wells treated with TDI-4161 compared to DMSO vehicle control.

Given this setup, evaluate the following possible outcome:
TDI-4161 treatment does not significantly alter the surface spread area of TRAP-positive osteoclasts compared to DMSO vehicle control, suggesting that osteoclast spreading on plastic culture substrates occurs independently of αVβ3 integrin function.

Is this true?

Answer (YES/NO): NO